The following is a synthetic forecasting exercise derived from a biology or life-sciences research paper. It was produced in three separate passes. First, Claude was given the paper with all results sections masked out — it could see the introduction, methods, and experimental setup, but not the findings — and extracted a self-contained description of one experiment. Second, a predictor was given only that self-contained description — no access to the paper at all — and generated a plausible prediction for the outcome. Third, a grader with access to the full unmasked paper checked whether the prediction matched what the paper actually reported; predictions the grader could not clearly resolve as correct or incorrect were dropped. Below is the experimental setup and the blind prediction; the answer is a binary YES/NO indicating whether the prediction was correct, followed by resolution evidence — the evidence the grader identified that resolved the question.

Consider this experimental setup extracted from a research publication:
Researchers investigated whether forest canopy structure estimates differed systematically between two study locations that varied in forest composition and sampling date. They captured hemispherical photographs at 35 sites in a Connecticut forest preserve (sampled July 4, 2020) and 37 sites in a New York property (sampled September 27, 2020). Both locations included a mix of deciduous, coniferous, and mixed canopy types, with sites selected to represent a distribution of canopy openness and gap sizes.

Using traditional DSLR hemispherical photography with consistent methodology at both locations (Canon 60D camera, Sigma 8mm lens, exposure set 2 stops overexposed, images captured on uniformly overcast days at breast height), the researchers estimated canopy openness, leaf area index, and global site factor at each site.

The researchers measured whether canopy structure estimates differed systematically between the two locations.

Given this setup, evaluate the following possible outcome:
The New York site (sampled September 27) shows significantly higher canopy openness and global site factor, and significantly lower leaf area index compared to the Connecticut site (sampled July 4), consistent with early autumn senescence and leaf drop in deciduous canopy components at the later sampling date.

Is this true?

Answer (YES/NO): NO